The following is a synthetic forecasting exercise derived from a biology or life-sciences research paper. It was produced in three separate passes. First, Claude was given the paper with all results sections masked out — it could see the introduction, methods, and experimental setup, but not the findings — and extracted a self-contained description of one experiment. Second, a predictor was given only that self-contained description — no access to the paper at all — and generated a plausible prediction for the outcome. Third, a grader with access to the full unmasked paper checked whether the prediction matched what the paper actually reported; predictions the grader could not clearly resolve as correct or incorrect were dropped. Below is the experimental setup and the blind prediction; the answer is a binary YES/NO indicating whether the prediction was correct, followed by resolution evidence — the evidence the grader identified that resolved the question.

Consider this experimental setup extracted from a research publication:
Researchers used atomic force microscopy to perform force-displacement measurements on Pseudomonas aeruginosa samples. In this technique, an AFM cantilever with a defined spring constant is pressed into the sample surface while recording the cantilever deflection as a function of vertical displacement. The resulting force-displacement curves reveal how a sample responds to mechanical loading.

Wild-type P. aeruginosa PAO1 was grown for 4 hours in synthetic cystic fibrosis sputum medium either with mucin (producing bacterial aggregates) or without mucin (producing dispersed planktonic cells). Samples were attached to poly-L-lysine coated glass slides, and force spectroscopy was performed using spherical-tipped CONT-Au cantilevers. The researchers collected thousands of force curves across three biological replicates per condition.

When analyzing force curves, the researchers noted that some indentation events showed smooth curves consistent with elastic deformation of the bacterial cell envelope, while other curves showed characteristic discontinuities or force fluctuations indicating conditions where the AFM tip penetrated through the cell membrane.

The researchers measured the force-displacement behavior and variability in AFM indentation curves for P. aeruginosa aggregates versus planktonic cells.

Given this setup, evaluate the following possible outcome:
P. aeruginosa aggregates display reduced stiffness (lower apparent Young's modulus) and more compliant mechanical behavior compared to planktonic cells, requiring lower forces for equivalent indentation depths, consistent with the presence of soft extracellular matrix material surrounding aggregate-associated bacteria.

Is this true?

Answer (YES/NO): NO